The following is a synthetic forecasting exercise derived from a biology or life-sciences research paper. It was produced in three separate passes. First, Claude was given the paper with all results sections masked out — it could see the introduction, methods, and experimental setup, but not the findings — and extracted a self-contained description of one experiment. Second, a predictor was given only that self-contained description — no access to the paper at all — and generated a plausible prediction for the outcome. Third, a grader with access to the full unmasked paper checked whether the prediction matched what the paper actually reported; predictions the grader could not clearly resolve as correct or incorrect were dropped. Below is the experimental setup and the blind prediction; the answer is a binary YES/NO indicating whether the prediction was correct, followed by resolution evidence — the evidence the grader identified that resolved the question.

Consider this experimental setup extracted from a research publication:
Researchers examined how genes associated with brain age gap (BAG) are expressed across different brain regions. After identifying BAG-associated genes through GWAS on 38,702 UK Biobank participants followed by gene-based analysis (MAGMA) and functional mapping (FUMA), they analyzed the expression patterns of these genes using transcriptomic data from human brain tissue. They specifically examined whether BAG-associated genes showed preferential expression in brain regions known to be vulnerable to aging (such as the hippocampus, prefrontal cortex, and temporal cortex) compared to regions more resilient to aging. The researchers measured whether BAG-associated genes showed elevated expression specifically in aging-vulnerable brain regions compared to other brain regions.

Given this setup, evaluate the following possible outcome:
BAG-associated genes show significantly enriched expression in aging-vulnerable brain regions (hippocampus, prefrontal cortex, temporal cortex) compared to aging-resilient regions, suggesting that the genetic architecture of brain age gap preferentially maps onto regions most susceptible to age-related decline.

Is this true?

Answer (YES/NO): NO